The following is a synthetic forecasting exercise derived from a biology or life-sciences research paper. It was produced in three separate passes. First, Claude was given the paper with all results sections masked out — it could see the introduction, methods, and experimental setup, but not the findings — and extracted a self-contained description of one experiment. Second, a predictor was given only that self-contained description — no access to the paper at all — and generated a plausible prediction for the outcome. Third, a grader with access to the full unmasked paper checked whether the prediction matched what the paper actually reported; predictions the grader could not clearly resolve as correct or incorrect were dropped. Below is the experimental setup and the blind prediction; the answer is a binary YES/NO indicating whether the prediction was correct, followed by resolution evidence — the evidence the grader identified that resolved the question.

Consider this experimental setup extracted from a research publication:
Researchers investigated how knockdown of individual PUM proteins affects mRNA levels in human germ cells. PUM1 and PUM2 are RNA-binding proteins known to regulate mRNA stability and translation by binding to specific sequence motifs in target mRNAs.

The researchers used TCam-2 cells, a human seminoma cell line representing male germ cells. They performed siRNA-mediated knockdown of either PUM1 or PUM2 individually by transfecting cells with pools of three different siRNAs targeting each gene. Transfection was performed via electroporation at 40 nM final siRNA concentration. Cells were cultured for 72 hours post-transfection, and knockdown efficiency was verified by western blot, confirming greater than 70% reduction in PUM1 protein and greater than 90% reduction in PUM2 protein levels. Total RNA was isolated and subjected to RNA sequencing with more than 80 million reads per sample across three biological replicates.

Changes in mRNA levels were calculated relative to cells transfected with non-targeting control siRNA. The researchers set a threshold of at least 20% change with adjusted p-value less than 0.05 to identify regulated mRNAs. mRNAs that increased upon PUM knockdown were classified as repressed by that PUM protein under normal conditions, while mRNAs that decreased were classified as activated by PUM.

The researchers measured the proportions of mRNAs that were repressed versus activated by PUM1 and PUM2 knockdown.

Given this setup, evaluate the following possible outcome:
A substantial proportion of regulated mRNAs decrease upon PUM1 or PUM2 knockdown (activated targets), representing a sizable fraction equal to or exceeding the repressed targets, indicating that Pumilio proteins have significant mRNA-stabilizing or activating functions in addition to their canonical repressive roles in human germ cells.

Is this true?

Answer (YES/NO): NO